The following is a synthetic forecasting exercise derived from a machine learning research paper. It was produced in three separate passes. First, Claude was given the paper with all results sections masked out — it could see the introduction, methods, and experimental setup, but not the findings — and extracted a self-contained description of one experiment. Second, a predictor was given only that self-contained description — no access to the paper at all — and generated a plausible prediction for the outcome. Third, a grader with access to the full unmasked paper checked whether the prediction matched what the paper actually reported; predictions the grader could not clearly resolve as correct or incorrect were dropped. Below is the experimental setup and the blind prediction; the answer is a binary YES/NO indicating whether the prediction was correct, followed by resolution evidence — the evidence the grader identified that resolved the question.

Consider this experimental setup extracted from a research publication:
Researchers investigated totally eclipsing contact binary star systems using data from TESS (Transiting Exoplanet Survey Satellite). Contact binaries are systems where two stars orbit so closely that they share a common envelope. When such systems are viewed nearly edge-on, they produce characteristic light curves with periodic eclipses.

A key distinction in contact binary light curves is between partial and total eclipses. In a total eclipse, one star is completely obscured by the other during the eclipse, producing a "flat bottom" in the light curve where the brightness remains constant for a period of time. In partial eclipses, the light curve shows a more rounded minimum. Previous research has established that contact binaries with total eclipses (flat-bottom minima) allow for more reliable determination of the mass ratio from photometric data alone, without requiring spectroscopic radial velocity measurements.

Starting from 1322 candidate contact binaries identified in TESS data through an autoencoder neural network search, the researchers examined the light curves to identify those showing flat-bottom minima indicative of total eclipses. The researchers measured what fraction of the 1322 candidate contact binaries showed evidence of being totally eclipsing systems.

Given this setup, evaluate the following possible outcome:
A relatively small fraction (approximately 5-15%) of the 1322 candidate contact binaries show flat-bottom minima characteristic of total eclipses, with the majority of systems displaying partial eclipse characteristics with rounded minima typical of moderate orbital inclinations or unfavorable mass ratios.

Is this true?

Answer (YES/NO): YES